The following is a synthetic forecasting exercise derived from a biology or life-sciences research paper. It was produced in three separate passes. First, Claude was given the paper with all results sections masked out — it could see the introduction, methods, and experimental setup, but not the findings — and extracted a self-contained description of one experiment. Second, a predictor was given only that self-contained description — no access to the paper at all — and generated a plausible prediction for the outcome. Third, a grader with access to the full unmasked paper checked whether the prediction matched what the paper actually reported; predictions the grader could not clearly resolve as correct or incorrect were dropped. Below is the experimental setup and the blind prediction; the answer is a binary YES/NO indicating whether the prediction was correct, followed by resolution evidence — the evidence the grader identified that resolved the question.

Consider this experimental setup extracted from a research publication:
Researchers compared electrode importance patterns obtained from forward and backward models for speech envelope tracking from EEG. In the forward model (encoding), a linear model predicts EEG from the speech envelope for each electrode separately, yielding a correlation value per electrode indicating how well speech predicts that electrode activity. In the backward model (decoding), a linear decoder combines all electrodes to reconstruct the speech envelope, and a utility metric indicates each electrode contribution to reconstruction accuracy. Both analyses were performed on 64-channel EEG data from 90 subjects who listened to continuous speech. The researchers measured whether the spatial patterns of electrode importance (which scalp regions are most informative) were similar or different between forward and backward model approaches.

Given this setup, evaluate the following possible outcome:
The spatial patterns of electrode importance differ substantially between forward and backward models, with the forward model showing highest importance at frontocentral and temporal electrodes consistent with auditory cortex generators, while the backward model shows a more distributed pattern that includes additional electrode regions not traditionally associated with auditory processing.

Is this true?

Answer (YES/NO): NO